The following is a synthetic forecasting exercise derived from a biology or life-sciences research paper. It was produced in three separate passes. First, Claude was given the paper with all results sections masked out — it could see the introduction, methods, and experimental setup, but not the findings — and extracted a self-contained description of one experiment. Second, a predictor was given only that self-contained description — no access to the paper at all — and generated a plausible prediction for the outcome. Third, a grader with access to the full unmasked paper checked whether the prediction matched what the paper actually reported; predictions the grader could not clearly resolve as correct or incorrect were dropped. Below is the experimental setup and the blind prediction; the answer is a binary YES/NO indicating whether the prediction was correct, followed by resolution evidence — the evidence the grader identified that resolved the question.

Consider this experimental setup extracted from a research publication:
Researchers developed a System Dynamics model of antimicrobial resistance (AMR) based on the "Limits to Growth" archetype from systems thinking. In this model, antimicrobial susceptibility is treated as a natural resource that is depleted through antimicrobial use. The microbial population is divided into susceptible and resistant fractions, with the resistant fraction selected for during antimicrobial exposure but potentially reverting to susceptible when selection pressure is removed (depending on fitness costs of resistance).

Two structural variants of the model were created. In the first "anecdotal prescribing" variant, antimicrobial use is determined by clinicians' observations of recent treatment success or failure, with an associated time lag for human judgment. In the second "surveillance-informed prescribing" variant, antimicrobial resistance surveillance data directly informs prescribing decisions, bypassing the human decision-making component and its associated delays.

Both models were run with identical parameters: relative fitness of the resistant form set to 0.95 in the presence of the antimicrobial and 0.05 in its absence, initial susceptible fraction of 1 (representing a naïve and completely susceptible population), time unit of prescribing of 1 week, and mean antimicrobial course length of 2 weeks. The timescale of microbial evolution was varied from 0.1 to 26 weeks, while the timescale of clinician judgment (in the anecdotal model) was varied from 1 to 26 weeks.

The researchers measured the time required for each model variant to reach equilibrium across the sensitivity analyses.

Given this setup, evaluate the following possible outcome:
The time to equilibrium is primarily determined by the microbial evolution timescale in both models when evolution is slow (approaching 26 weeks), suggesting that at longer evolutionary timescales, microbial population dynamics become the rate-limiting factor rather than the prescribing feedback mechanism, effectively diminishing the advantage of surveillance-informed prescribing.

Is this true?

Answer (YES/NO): NO